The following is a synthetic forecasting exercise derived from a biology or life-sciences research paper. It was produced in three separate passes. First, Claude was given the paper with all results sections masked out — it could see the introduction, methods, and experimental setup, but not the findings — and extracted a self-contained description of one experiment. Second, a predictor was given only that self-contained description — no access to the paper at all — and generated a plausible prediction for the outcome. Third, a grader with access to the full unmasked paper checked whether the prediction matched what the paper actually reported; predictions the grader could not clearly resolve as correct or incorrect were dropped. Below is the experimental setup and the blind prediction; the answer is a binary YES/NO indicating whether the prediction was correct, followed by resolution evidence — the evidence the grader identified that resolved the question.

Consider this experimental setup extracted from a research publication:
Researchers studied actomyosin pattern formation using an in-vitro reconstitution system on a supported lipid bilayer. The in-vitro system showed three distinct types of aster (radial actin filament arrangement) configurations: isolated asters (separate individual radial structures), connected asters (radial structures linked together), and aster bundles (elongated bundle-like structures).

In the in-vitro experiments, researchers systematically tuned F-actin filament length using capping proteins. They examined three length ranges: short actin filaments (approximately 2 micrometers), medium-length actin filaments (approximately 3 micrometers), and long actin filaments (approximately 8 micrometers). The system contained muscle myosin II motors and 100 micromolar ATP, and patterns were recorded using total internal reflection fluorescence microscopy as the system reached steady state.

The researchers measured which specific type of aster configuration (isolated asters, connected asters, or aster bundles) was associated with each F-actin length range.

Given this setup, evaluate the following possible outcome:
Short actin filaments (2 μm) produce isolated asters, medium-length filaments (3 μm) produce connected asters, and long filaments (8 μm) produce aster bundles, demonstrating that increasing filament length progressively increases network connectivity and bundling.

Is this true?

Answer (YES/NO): YES